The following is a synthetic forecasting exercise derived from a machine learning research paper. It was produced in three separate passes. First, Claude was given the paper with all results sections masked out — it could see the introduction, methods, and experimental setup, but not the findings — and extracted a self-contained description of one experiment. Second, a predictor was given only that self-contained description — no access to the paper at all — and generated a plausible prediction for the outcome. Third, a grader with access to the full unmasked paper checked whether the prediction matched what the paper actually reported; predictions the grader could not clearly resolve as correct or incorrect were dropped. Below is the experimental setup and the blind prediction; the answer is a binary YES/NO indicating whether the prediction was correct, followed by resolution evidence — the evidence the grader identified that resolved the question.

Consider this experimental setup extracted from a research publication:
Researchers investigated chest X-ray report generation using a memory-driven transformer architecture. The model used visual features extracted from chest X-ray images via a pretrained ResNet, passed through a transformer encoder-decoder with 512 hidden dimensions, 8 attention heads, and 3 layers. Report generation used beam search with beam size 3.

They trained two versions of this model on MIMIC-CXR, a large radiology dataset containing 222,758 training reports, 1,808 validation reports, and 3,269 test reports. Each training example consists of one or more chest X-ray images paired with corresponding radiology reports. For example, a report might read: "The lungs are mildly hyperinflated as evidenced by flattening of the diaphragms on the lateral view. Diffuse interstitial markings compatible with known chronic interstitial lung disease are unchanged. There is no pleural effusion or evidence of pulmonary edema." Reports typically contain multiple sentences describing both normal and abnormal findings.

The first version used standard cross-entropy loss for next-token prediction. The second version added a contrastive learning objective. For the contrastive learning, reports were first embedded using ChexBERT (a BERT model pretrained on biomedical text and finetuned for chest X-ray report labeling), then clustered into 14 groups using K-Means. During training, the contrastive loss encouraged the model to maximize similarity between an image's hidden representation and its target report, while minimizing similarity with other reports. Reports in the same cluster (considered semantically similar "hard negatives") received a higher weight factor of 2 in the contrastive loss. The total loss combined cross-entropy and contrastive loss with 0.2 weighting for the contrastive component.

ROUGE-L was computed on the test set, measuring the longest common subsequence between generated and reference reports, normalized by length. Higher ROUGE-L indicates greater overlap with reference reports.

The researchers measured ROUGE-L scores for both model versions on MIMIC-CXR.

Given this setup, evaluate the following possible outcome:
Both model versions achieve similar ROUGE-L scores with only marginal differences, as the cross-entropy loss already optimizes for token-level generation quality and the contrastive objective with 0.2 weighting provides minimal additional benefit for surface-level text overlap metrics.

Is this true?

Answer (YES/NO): YES